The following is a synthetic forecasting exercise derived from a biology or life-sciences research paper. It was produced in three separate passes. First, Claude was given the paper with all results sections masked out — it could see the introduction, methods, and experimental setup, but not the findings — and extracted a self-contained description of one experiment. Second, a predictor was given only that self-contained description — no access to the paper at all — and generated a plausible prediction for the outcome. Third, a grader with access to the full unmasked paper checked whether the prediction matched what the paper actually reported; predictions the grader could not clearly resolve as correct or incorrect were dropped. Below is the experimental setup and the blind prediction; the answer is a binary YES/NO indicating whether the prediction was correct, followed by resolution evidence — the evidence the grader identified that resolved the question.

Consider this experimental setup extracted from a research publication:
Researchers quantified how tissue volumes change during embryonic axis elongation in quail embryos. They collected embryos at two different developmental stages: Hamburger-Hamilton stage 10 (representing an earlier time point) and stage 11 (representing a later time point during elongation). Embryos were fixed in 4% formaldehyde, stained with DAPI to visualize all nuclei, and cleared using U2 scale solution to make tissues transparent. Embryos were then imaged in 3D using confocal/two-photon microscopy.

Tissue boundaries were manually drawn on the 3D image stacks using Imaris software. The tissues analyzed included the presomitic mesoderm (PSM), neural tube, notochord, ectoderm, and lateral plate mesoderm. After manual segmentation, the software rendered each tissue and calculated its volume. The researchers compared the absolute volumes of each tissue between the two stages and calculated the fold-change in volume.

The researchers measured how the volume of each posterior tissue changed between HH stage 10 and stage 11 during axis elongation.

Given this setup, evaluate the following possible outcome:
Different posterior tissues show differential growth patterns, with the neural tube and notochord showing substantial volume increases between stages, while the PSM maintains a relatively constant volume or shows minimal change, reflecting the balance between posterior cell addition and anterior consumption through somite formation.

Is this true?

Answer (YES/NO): NO